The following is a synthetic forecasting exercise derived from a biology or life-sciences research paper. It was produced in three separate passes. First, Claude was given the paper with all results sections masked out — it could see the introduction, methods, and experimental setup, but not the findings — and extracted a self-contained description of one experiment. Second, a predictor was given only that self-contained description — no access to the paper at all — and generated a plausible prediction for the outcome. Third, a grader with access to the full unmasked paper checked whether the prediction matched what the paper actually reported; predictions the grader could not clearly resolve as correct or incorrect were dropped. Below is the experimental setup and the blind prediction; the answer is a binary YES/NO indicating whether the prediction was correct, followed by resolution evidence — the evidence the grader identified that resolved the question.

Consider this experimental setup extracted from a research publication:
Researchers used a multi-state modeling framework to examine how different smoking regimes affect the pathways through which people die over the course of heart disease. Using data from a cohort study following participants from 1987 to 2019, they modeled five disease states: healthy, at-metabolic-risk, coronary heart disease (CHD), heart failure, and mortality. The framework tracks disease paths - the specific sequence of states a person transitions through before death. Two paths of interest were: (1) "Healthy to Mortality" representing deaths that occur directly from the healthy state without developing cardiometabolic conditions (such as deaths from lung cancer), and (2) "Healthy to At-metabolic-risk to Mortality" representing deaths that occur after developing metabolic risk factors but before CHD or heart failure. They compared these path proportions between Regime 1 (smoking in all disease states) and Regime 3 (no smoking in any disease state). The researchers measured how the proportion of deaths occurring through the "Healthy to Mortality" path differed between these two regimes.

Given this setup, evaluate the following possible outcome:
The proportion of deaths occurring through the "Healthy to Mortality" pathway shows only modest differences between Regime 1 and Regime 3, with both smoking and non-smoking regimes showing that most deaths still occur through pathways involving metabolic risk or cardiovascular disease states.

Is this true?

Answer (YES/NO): NO